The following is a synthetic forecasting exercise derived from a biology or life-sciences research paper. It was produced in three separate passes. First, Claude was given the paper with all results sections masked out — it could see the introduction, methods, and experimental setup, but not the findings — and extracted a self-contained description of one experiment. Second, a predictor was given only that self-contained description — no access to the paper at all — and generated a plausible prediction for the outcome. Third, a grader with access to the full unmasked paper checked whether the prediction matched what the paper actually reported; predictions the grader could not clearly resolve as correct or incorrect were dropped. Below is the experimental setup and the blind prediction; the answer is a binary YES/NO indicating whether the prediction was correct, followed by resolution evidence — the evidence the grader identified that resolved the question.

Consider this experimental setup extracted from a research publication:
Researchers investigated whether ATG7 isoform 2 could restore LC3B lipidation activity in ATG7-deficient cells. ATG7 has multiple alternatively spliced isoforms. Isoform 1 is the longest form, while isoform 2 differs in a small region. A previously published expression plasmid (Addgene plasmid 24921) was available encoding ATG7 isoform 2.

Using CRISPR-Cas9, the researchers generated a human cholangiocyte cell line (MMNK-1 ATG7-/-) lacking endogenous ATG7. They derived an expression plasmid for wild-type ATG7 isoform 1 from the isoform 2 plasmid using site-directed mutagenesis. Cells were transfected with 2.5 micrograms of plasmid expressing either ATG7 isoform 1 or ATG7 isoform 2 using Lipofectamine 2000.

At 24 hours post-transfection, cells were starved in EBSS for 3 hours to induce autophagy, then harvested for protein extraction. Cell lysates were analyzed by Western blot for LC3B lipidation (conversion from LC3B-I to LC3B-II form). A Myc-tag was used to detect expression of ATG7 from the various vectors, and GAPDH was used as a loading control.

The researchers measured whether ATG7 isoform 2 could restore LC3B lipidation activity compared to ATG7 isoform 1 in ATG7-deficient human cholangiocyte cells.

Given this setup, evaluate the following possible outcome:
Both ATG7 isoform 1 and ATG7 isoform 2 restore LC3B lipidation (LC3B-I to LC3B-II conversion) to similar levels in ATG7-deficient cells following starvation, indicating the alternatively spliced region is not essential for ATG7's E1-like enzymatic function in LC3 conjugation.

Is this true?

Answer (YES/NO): NO